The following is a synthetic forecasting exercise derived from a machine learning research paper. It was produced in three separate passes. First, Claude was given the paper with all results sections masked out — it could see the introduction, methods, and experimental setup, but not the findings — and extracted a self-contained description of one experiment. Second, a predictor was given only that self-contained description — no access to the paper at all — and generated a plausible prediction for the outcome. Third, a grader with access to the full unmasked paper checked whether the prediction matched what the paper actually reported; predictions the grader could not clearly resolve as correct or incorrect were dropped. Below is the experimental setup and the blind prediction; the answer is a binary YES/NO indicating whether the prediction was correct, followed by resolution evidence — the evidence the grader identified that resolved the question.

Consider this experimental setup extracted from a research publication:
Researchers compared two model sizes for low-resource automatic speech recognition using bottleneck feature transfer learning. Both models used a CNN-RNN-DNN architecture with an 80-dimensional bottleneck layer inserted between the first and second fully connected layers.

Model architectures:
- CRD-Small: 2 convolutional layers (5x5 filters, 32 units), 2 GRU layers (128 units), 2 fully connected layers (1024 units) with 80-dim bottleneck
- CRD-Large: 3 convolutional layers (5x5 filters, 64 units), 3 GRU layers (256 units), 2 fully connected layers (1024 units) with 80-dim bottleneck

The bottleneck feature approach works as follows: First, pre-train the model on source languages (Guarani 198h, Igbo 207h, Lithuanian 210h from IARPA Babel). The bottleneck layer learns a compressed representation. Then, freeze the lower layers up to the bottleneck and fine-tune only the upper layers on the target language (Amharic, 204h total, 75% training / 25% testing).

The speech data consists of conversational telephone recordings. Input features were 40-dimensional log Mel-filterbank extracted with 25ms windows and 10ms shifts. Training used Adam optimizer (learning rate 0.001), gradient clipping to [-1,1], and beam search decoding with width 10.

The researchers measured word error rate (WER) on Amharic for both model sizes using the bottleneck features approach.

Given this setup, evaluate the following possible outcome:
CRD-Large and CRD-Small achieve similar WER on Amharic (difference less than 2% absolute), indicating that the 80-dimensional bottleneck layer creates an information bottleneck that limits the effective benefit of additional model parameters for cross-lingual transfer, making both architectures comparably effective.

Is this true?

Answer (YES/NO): NO